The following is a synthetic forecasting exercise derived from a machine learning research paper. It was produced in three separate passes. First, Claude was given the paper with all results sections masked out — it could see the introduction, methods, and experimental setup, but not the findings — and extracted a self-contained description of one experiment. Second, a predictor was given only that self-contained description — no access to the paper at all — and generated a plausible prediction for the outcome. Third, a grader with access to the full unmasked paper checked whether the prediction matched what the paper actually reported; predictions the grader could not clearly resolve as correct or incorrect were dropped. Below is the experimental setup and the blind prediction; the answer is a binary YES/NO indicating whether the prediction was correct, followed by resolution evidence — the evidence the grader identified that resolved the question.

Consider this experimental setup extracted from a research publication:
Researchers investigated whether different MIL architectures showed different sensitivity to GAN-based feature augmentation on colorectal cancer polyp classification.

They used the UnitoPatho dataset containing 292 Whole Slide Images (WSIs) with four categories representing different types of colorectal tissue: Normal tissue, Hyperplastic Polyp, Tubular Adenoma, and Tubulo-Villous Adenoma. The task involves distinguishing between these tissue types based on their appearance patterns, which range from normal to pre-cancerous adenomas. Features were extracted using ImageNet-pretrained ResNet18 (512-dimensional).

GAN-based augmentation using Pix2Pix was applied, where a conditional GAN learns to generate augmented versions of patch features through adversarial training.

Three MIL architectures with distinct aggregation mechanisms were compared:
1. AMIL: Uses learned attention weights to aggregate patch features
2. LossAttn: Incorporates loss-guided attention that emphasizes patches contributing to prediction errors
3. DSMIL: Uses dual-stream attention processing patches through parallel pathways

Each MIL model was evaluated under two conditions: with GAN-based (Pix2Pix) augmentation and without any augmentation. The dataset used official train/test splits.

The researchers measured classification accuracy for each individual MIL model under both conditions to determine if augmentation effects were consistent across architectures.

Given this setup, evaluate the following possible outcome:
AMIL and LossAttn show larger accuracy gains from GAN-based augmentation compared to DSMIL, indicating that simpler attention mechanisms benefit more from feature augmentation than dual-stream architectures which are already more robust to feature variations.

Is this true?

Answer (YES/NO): NO